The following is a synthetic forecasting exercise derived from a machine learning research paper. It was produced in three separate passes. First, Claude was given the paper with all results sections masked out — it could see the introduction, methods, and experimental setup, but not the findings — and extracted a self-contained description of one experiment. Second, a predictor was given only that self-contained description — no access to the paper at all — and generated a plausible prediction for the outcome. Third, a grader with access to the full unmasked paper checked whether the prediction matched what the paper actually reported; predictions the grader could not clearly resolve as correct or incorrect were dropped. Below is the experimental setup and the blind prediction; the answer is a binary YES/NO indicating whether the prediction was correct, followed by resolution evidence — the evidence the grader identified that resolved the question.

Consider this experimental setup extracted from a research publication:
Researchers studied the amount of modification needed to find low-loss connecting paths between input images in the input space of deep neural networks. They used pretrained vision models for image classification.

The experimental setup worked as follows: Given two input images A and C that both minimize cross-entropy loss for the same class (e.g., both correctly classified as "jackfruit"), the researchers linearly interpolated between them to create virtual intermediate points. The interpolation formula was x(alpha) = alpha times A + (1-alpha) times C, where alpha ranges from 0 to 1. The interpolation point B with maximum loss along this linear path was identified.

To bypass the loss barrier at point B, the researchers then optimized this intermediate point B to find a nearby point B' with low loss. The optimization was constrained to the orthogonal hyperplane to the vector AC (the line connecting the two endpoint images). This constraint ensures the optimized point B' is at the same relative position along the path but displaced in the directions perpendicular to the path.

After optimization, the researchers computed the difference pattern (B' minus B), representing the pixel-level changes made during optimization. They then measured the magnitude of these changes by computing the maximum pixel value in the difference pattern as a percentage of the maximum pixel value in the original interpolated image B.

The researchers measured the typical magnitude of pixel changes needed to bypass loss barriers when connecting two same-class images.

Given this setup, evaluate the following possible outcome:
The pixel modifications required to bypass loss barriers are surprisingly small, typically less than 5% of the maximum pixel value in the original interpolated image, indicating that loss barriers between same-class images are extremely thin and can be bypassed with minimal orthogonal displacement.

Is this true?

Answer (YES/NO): NO